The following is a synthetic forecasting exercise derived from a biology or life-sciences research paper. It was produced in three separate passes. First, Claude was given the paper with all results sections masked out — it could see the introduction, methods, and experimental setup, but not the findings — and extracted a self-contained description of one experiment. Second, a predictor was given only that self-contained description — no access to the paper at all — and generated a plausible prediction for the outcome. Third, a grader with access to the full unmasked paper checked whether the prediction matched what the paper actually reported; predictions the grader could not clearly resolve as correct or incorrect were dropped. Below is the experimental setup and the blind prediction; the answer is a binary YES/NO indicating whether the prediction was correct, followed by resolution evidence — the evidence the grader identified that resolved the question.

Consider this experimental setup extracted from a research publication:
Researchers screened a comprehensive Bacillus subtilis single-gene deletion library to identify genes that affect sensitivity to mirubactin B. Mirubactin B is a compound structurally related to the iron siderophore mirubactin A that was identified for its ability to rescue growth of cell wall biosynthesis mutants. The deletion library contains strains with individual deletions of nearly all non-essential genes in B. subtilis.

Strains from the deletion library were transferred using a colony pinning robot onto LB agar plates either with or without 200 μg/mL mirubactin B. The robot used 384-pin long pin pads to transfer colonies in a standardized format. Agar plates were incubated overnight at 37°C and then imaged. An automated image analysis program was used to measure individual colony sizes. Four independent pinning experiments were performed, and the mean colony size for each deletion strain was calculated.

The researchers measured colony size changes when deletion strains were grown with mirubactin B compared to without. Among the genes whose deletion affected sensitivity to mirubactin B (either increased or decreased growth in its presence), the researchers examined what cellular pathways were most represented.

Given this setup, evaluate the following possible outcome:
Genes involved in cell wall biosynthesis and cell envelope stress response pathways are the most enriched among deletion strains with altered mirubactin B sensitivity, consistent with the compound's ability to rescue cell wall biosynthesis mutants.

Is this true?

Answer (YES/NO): NO